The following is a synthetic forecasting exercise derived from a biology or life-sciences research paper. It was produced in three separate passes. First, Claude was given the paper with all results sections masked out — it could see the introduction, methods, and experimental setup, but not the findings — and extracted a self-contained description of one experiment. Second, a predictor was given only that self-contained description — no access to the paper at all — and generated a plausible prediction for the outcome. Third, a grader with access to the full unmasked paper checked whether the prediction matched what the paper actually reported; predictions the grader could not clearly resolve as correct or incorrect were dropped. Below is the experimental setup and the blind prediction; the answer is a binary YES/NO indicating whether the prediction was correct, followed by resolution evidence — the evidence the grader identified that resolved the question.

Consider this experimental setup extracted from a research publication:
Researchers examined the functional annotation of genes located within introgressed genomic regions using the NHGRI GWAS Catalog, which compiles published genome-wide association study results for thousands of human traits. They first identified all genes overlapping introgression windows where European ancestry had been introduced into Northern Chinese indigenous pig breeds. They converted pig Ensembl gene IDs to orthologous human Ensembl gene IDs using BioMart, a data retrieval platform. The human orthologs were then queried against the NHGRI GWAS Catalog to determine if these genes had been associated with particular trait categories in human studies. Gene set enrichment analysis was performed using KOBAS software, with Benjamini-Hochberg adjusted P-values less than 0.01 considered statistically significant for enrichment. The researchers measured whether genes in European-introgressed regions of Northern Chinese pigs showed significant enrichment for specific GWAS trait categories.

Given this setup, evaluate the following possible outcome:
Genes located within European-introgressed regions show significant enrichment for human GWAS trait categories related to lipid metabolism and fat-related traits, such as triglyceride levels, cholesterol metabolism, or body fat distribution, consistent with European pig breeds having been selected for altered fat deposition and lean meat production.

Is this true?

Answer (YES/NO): NO